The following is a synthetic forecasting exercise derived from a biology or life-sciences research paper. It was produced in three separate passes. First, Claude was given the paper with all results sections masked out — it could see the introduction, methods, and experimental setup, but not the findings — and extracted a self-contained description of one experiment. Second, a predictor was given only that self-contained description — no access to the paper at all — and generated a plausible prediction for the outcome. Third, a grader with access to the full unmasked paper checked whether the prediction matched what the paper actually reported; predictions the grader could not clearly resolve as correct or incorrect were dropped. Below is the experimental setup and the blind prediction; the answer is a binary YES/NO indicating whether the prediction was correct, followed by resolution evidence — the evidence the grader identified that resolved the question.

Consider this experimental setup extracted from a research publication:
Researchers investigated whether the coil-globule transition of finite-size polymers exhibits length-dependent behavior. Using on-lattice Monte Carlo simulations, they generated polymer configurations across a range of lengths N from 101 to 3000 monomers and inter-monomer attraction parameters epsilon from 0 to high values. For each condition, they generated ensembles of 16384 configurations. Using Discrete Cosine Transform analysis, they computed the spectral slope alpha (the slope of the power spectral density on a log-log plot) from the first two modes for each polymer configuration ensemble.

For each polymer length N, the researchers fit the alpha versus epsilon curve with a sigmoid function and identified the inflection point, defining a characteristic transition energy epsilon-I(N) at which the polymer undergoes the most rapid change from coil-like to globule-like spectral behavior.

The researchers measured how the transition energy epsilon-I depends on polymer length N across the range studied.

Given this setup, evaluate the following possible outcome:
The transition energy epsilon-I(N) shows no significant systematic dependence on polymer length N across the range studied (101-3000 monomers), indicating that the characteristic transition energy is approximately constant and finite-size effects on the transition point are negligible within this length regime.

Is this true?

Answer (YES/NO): NO